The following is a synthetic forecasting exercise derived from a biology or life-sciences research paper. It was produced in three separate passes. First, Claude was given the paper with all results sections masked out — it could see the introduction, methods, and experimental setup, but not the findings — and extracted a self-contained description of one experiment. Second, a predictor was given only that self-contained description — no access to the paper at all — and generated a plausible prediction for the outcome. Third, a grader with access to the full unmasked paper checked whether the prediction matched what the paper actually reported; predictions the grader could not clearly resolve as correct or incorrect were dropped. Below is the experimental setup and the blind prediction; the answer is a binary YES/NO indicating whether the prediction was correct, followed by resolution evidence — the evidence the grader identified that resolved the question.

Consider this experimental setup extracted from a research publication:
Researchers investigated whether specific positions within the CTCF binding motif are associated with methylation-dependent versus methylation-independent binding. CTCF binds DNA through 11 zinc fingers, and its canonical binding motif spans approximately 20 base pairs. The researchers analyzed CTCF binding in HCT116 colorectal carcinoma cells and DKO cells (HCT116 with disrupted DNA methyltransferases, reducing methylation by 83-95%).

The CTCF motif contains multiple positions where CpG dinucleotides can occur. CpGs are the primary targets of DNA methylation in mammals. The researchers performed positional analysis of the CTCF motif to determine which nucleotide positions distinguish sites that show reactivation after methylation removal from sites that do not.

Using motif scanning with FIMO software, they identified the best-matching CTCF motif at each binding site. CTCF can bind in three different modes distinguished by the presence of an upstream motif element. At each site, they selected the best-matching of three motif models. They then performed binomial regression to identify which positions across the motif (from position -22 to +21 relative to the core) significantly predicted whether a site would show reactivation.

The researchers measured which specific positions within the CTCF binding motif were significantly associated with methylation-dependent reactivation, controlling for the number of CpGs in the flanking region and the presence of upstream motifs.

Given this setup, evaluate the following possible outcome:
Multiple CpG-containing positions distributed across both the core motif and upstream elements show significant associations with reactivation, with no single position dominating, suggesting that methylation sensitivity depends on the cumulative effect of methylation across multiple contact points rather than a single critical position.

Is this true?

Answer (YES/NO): NO